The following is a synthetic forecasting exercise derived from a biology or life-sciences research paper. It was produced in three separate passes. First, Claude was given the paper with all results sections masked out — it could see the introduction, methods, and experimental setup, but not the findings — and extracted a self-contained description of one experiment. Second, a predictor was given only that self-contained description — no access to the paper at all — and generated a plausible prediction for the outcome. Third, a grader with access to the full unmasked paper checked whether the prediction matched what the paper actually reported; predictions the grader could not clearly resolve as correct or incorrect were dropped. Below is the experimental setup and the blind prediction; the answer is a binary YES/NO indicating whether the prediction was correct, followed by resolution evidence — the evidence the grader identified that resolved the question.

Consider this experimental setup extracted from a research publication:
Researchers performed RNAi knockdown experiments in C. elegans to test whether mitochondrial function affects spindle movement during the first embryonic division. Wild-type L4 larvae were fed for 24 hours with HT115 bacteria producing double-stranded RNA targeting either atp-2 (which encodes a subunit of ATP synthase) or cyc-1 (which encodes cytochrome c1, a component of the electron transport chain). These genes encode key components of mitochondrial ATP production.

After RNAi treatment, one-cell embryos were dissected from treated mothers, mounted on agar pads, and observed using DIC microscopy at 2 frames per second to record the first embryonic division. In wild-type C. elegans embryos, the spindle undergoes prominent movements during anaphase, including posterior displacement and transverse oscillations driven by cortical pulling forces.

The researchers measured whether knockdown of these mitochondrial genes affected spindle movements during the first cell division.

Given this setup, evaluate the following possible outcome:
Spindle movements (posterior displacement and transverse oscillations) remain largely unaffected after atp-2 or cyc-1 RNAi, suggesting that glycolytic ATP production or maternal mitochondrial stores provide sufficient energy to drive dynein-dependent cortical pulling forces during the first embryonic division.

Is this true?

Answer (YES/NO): NO